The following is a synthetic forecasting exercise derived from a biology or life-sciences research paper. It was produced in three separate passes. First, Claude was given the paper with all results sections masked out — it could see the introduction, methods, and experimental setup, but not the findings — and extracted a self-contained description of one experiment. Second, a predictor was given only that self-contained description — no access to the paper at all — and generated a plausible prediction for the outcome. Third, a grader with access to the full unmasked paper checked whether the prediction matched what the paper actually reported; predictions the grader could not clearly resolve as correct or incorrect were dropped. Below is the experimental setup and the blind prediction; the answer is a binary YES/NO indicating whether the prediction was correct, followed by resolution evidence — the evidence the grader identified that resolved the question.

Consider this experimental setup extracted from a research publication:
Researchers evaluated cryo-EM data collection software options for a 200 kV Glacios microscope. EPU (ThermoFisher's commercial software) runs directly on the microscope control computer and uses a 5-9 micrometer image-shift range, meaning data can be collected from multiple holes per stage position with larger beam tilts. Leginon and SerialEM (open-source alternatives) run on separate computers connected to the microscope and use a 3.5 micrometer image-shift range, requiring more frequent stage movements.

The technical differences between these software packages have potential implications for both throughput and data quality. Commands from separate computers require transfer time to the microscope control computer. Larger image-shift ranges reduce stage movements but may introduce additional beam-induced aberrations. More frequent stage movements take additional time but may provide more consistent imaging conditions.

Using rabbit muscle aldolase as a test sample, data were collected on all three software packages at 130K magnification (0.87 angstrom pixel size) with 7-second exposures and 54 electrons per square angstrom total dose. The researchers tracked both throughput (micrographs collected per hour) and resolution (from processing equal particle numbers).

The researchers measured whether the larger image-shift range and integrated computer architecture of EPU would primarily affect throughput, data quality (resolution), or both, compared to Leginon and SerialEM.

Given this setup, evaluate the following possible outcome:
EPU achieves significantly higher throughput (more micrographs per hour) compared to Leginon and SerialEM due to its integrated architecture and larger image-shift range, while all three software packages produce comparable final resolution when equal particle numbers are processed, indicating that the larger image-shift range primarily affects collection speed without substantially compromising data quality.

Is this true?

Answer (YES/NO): YES